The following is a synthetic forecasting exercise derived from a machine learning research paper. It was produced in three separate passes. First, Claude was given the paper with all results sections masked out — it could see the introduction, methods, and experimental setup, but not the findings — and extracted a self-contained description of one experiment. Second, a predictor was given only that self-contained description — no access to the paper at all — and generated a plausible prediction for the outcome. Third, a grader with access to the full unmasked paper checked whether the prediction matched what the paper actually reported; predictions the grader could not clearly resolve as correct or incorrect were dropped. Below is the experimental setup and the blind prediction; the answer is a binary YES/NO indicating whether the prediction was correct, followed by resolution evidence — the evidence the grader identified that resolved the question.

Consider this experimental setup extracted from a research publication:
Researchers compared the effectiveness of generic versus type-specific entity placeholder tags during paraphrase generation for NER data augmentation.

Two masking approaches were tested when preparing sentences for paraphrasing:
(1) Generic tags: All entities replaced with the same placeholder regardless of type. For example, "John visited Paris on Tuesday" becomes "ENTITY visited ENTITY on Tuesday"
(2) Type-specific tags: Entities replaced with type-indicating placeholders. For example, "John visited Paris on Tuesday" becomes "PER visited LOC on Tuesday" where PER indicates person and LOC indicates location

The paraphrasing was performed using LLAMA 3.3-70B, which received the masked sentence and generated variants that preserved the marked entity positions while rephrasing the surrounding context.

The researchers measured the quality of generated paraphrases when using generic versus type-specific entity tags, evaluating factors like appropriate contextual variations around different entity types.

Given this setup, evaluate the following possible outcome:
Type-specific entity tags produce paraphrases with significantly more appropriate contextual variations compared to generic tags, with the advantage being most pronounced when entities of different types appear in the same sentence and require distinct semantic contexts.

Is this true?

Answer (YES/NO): NO